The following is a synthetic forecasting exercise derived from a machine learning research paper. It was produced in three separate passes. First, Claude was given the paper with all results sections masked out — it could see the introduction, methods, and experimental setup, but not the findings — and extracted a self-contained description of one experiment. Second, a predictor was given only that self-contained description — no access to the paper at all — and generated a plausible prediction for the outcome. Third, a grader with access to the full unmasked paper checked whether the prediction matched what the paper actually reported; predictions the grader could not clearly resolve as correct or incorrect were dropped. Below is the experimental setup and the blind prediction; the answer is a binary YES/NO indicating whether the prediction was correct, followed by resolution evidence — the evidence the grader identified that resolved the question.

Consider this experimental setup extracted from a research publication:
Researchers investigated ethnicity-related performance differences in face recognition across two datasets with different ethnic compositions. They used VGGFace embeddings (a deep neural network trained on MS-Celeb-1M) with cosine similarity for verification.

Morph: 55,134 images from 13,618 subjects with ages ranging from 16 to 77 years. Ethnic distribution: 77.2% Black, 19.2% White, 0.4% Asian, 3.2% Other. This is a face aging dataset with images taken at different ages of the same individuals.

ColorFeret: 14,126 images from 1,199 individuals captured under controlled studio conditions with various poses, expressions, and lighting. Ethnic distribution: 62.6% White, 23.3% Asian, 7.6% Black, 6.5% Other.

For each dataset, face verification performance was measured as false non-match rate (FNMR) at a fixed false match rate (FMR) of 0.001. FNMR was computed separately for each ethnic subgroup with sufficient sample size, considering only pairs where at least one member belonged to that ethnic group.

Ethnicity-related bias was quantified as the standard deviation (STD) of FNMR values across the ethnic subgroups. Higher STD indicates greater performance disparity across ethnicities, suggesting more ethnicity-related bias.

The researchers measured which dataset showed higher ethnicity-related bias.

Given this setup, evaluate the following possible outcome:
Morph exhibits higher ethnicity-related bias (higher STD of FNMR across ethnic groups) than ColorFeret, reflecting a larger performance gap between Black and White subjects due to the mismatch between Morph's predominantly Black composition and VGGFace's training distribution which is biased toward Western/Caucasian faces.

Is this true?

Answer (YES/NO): YES